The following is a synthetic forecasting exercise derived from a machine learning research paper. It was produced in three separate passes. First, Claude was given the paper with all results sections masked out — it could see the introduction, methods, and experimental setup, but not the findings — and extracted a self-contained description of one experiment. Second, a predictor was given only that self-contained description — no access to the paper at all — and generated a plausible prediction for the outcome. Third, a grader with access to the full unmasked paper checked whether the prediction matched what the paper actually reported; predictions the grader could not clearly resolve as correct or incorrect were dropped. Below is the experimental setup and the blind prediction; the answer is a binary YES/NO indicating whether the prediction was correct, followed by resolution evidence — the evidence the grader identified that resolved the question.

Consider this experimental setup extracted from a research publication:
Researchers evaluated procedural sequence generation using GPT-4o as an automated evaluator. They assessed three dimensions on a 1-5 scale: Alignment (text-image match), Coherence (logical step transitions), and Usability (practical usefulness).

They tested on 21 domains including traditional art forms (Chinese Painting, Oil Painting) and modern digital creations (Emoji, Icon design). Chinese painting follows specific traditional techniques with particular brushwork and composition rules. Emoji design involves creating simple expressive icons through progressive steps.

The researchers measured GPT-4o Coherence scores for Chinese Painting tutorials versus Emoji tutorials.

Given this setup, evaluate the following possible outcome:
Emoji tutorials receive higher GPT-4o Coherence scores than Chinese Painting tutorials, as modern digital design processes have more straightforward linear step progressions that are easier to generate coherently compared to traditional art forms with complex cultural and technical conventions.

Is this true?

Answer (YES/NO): NO